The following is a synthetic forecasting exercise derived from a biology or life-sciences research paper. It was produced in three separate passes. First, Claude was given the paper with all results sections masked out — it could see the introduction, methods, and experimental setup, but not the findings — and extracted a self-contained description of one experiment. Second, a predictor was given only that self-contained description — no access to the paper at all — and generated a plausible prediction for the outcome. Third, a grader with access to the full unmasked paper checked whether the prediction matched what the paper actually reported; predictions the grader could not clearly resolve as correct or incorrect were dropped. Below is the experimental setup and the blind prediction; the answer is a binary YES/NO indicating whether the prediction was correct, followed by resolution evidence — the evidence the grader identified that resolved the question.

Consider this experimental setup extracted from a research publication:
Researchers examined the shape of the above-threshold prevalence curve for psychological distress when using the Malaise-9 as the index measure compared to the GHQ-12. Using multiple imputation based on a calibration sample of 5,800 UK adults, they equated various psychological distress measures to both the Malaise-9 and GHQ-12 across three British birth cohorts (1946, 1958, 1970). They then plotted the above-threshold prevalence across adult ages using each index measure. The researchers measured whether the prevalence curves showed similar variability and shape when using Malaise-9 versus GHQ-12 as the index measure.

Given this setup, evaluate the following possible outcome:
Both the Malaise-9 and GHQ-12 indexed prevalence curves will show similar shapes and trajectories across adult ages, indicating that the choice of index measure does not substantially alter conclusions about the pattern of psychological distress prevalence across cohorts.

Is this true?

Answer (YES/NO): NO